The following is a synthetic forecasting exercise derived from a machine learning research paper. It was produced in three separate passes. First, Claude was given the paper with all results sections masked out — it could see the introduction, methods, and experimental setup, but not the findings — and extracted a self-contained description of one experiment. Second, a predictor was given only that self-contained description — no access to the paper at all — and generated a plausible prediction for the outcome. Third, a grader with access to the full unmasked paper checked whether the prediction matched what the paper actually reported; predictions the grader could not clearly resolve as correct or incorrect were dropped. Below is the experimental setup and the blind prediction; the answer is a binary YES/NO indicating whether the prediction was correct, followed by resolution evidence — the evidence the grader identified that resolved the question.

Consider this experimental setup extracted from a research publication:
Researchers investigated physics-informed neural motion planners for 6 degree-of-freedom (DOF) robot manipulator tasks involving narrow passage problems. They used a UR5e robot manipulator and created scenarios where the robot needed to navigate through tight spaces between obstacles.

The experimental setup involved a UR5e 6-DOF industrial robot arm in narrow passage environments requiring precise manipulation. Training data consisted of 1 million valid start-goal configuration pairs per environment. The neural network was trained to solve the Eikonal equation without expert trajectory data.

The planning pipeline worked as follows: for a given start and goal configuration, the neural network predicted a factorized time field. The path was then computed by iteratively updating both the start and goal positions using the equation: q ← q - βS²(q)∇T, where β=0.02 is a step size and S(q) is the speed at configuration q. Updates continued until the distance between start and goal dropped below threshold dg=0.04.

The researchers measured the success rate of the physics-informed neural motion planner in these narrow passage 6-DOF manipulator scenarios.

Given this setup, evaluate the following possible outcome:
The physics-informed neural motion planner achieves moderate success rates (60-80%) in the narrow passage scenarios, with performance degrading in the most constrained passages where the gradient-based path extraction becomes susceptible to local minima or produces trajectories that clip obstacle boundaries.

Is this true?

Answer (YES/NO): NO